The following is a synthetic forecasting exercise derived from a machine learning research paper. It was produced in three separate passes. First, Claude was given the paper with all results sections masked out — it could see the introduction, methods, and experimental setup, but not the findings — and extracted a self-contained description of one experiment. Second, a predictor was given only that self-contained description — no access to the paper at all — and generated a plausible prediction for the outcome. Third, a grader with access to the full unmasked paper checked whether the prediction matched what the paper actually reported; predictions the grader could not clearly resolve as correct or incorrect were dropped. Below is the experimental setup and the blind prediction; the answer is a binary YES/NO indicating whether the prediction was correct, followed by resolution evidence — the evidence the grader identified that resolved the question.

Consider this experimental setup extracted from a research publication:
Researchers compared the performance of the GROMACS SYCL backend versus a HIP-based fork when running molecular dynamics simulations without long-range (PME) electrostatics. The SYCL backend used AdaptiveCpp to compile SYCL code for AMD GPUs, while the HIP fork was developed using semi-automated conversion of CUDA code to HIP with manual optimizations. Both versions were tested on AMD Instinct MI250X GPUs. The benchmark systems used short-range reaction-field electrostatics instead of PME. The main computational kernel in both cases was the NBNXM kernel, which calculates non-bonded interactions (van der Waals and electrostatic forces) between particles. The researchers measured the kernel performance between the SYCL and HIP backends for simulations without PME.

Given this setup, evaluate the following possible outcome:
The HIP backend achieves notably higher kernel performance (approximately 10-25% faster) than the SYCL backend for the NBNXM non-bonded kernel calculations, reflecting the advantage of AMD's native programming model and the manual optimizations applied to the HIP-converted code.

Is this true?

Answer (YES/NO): YES